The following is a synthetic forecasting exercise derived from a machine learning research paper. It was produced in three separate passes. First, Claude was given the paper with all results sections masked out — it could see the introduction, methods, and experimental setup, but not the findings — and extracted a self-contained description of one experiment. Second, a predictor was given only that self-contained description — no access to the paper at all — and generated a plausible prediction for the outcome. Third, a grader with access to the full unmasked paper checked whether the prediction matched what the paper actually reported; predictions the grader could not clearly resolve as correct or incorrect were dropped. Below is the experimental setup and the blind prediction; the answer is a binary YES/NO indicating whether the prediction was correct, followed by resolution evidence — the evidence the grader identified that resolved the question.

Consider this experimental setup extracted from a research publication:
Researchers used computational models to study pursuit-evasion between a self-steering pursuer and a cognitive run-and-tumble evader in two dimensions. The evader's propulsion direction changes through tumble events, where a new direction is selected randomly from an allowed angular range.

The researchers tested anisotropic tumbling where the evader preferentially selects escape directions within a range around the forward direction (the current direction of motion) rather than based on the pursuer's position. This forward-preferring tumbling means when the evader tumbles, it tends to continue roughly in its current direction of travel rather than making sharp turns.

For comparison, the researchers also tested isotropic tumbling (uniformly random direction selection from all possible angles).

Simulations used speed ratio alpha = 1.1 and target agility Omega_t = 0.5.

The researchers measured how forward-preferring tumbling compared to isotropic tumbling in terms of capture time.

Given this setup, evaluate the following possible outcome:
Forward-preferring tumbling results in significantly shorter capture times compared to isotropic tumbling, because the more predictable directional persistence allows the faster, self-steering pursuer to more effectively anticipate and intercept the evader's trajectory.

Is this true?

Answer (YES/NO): NO